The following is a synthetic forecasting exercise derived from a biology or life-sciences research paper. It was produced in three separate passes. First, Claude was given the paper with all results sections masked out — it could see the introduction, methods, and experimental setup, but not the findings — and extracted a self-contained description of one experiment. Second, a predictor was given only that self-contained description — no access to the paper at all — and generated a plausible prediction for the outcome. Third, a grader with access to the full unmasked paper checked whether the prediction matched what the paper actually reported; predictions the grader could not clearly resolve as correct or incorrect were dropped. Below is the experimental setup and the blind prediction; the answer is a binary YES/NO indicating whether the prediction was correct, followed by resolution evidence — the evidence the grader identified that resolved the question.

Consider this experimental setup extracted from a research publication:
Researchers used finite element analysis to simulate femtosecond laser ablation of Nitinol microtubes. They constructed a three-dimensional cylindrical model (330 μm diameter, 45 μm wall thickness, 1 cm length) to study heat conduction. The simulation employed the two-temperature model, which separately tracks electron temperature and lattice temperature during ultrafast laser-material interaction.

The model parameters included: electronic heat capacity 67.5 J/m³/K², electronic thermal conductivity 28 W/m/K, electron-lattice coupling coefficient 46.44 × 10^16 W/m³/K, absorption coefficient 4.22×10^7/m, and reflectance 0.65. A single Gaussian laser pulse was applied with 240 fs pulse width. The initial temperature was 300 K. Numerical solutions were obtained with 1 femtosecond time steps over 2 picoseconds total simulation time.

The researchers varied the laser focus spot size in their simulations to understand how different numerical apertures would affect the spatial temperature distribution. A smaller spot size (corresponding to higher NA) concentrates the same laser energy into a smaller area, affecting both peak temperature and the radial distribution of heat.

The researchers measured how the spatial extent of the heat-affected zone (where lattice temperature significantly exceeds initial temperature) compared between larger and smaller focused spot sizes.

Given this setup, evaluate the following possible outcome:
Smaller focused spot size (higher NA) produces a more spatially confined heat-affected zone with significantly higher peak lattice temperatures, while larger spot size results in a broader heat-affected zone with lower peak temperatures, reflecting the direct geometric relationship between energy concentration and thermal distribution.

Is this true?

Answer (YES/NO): NO